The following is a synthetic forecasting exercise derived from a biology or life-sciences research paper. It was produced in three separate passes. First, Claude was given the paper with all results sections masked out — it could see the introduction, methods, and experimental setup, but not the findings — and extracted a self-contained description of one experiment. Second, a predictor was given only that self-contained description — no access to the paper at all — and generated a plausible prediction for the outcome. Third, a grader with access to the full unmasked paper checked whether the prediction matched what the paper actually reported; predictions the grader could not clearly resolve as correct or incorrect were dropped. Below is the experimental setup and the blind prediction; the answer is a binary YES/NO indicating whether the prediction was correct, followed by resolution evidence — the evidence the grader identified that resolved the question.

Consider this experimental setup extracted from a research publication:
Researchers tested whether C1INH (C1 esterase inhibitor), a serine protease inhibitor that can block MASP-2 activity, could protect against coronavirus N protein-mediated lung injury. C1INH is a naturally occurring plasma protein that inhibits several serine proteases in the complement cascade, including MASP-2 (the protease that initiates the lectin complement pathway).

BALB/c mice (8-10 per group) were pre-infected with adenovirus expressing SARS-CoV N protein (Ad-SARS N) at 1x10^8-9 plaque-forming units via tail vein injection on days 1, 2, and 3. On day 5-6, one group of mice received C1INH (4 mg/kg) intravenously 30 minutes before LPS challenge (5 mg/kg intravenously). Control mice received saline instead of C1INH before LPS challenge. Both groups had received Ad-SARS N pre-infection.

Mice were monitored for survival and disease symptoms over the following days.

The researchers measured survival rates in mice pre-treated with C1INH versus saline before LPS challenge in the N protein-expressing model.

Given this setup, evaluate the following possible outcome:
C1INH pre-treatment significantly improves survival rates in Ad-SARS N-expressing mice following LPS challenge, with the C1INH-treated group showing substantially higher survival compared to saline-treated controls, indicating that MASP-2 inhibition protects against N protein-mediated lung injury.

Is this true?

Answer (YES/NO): YES